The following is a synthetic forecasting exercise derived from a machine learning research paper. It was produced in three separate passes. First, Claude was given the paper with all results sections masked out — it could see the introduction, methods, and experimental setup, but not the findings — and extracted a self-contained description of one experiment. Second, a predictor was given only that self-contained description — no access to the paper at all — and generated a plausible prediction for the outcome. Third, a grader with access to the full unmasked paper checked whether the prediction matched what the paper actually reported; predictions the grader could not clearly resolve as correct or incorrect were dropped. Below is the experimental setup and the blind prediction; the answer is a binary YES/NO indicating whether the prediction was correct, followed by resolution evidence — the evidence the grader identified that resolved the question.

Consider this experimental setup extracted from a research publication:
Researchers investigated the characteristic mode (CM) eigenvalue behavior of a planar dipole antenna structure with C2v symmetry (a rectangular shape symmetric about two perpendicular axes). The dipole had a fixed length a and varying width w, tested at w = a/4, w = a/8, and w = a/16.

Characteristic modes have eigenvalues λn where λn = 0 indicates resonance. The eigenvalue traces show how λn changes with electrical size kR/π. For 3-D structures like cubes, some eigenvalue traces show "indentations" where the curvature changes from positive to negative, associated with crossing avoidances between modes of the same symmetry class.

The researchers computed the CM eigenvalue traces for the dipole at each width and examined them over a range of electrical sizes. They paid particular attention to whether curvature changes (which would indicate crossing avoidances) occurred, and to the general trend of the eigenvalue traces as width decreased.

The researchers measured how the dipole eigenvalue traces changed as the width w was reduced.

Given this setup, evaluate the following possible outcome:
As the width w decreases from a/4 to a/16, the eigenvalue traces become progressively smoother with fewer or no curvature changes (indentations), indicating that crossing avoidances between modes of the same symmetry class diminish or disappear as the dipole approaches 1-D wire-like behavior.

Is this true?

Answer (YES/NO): NO